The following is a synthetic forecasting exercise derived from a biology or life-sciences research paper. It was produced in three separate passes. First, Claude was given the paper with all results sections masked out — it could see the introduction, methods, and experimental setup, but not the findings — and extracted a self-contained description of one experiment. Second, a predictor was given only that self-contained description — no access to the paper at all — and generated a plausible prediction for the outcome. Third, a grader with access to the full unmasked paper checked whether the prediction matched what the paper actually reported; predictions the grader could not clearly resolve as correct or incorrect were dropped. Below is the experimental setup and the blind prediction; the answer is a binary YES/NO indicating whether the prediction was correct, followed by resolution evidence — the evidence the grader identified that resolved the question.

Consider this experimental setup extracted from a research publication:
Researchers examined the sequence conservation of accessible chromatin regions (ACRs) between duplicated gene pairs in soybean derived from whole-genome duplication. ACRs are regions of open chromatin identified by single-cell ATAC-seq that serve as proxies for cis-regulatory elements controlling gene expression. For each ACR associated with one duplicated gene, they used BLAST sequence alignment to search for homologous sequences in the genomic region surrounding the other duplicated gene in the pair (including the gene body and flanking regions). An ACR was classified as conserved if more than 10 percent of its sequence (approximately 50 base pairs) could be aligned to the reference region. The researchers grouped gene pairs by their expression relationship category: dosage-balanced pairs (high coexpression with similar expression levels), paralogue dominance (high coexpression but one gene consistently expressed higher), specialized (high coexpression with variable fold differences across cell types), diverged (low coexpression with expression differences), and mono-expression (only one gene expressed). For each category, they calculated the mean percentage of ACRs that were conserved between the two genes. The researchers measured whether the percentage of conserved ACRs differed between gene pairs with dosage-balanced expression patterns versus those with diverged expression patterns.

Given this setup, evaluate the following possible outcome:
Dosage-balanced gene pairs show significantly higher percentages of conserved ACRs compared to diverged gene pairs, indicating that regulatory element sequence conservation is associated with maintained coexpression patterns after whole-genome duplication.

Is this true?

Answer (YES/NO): YES